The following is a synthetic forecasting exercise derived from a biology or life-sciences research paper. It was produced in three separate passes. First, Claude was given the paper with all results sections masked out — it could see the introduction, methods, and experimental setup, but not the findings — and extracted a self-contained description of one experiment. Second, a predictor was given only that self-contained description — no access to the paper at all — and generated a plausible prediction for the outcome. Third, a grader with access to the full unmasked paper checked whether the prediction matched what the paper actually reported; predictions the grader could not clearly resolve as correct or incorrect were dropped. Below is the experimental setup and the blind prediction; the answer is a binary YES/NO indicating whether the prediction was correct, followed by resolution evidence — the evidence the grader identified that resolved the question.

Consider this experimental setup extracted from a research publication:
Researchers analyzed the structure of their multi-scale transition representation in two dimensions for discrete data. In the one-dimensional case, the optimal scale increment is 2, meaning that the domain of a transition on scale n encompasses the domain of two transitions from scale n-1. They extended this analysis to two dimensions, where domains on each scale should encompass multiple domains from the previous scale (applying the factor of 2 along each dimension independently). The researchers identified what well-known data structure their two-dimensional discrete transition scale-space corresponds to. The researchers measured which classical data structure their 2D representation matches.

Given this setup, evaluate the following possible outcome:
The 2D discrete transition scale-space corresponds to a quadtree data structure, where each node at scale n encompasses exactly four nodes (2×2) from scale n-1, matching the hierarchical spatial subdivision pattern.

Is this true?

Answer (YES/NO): YES